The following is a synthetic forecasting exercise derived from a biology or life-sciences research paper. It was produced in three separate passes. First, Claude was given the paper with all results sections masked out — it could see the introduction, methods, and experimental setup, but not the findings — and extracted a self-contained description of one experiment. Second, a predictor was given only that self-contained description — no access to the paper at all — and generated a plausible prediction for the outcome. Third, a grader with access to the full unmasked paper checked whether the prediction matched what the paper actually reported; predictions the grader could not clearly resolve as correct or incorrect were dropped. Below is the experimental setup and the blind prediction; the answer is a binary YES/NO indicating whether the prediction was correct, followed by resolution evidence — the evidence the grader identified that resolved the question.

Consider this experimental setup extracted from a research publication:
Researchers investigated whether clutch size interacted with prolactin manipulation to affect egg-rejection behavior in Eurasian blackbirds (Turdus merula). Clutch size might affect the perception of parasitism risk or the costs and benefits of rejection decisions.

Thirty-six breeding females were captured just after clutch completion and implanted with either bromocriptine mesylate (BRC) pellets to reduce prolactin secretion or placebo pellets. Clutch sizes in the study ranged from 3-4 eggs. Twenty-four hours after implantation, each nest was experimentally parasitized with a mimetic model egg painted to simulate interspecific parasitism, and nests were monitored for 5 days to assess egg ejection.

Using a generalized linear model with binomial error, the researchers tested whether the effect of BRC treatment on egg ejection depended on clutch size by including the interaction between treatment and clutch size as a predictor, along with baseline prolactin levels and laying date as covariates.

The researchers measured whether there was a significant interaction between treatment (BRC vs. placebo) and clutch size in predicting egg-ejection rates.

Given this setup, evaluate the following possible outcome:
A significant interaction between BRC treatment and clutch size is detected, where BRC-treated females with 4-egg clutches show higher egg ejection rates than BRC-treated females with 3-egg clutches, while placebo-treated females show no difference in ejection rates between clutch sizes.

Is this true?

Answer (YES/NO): NO